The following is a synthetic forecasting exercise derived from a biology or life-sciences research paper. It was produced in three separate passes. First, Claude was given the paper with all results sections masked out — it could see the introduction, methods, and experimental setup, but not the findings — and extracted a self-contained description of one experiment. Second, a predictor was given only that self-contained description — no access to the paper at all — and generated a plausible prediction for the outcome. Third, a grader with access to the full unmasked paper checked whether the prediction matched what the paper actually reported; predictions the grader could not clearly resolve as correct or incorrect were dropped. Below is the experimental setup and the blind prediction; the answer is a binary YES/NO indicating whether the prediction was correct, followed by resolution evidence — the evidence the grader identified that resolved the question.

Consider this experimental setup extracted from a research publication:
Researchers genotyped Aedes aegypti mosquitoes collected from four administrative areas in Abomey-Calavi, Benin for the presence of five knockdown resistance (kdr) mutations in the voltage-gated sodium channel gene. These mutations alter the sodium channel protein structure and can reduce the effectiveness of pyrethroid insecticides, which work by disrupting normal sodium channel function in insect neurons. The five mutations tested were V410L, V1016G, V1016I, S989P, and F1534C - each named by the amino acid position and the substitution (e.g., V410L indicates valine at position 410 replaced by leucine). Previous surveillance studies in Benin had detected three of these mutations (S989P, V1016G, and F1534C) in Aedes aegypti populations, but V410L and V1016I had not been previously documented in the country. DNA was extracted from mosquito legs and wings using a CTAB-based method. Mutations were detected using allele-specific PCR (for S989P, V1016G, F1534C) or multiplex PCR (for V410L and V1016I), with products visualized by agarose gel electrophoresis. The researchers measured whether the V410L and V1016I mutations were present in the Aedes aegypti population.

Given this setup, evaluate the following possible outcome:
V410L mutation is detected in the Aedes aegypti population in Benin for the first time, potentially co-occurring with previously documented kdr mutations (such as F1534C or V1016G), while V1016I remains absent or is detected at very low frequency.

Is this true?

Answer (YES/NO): NO